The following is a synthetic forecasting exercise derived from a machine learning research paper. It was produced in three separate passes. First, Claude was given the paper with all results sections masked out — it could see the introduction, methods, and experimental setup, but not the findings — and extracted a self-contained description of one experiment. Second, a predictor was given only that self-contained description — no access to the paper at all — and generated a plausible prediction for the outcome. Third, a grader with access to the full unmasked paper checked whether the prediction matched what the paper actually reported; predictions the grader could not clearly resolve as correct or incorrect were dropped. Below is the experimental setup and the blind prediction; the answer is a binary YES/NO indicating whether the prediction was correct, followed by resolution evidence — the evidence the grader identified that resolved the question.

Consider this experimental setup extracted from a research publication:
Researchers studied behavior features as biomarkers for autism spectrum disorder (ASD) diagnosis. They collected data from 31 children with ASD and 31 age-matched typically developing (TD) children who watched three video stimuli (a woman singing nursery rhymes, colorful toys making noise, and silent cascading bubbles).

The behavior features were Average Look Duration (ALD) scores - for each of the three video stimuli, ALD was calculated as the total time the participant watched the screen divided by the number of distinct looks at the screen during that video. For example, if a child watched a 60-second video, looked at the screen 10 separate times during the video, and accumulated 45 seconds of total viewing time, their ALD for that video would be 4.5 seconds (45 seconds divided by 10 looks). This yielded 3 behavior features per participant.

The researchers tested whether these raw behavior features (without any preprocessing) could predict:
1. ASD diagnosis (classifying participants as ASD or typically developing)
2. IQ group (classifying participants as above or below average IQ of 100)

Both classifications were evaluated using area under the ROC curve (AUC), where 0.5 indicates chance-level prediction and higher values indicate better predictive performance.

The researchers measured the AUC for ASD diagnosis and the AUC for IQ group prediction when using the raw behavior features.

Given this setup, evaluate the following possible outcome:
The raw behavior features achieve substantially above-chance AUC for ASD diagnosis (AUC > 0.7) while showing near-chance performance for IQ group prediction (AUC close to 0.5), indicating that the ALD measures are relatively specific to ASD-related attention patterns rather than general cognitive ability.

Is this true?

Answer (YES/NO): NO